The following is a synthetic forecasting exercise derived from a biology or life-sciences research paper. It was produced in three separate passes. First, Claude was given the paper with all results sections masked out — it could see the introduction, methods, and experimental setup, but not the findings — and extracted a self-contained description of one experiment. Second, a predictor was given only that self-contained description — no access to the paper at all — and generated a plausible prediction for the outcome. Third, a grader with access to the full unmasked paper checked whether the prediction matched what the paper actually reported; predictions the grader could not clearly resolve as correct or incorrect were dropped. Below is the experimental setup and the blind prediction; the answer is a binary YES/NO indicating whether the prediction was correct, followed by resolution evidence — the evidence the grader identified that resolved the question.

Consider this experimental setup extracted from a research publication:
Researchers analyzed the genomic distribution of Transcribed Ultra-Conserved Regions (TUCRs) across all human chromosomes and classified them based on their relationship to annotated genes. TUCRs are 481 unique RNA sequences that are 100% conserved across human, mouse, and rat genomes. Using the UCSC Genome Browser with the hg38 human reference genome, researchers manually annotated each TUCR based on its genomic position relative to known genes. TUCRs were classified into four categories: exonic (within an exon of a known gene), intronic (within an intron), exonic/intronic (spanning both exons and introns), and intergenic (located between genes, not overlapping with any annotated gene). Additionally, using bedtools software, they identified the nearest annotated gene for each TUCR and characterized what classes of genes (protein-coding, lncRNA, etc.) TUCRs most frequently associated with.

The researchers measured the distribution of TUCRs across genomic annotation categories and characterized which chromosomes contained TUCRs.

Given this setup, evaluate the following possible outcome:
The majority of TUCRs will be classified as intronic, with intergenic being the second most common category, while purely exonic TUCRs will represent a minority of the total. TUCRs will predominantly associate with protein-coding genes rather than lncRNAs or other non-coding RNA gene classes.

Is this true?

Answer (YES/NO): YES